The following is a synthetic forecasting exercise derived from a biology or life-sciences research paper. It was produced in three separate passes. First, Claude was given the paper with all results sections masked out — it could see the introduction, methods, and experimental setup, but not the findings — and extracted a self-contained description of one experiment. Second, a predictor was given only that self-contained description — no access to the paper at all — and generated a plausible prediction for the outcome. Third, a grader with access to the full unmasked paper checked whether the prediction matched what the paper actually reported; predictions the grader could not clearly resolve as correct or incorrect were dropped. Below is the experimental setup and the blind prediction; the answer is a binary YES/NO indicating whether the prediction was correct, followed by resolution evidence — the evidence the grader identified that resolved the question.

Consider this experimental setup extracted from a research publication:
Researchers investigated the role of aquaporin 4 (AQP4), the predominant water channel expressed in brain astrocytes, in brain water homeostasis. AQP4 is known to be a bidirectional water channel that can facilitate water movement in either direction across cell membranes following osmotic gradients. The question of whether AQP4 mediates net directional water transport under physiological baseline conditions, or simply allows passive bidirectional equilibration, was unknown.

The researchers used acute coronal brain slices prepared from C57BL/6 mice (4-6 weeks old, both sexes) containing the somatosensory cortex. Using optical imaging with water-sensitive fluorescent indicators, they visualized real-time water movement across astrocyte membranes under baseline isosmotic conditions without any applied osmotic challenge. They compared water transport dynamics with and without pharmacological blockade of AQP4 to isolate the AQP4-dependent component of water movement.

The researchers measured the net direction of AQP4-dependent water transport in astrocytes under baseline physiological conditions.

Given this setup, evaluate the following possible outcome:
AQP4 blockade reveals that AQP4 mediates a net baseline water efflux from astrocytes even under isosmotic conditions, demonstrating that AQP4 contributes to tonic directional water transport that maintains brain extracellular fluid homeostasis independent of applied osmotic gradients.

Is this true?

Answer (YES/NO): YES